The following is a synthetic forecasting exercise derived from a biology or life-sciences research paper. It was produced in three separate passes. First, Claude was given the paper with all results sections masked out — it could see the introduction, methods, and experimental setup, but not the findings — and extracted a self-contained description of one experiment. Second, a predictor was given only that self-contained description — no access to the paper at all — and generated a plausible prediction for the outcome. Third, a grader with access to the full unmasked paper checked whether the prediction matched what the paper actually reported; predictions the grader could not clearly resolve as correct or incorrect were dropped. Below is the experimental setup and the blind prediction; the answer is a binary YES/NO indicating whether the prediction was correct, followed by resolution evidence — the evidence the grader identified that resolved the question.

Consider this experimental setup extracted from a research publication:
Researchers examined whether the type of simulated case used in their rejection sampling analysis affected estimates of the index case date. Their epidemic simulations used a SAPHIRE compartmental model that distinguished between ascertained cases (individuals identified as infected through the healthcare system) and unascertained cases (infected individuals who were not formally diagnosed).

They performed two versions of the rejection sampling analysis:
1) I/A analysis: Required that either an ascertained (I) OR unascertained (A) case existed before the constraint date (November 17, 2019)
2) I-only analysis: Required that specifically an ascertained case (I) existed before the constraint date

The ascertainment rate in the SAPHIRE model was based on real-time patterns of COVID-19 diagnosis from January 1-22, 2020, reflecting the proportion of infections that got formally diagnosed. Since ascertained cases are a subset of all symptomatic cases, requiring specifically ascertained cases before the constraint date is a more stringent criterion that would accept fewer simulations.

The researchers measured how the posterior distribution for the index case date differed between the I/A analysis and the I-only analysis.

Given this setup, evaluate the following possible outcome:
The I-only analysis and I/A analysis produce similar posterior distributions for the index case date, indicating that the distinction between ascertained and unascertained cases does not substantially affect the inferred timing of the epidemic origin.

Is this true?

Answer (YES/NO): NO